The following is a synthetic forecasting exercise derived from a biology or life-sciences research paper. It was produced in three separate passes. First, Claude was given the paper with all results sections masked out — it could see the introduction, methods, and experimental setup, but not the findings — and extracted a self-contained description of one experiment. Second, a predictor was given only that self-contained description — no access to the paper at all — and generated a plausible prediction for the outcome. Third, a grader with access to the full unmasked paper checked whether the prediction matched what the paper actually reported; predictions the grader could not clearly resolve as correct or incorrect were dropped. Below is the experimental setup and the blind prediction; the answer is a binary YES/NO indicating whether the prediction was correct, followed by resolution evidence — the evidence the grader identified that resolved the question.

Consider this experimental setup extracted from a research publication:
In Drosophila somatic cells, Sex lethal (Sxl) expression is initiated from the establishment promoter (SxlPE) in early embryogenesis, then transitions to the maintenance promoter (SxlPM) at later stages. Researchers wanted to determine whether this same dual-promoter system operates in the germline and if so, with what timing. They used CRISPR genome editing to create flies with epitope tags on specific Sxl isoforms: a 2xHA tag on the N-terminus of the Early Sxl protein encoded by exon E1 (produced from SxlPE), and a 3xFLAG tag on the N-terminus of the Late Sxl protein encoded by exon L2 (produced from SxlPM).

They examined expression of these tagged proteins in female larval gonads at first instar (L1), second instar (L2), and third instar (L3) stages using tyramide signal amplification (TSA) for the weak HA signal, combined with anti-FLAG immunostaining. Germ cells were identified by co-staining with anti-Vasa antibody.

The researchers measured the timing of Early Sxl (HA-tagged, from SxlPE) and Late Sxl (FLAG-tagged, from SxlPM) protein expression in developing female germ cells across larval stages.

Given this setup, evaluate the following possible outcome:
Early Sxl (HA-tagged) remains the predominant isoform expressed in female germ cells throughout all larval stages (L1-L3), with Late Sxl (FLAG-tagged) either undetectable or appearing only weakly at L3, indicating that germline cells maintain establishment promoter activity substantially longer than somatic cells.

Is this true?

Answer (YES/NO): NO